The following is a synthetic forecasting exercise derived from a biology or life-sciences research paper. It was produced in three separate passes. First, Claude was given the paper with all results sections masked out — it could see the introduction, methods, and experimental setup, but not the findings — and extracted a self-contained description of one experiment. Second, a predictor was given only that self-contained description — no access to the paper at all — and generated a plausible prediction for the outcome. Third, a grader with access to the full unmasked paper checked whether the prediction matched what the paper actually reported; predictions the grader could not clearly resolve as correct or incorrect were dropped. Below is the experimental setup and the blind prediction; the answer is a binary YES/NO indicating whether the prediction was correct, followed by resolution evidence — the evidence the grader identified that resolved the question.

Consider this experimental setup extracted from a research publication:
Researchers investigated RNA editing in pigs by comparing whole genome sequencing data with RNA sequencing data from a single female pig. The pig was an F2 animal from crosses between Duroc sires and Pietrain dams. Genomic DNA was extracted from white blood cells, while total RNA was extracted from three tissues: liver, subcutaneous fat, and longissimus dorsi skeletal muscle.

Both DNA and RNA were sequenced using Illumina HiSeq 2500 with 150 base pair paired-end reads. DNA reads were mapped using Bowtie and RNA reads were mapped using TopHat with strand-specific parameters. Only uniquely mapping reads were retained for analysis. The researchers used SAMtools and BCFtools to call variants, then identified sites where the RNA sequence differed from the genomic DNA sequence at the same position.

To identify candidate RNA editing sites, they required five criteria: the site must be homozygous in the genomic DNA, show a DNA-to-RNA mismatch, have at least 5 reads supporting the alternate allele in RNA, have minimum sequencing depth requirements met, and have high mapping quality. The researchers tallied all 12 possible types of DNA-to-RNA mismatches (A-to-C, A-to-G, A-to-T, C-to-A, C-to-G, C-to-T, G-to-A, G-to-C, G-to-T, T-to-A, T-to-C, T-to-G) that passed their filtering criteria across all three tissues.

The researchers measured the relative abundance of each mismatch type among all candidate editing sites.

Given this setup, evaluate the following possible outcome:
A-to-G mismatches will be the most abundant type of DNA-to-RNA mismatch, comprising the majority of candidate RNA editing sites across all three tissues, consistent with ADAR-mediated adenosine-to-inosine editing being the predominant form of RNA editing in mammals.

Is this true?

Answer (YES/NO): YES